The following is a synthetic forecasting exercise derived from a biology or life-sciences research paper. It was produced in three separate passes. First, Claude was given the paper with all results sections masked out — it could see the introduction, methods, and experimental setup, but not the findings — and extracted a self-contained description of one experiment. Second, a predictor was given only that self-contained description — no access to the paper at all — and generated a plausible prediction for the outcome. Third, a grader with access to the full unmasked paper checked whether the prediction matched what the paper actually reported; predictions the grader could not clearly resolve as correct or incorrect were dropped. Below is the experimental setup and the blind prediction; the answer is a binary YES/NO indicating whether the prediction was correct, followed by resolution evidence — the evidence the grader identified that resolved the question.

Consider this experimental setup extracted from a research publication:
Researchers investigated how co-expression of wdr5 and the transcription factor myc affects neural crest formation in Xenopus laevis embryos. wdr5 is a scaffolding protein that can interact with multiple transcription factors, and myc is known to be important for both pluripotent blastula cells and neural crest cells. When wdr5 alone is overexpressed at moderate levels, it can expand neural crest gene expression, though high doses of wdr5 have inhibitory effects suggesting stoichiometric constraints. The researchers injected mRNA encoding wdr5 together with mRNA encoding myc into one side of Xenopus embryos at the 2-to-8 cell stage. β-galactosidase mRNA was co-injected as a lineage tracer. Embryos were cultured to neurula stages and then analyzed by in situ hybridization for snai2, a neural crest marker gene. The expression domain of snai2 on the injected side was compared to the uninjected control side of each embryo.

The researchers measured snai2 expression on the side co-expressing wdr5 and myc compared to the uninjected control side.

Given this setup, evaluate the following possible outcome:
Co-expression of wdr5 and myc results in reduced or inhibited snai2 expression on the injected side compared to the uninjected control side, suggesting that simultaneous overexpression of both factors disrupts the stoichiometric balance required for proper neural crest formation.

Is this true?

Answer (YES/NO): NO